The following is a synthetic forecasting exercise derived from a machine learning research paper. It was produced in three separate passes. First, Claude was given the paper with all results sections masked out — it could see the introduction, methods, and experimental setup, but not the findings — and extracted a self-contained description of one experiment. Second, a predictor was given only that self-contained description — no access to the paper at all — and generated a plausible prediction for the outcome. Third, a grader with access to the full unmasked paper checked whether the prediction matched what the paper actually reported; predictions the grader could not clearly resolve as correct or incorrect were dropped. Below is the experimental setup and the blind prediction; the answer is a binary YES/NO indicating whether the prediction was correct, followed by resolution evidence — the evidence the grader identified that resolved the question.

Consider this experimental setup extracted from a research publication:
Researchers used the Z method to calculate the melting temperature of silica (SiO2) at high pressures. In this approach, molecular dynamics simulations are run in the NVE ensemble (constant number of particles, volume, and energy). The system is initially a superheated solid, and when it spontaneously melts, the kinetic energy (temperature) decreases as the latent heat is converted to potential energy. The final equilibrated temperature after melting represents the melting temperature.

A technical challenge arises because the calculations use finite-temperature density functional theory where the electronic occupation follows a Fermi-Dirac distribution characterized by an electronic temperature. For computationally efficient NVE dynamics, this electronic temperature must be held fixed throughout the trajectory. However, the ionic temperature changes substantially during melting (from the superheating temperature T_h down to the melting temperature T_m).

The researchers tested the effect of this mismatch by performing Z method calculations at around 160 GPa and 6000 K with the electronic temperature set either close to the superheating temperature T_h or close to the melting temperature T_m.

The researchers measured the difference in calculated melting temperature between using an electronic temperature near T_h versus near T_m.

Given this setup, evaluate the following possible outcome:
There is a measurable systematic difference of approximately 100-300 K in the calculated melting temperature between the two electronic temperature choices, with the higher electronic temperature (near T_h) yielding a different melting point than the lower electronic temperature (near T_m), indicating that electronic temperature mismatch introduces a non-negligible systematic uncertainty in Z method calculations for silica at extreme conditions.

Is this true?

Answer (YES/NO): YES